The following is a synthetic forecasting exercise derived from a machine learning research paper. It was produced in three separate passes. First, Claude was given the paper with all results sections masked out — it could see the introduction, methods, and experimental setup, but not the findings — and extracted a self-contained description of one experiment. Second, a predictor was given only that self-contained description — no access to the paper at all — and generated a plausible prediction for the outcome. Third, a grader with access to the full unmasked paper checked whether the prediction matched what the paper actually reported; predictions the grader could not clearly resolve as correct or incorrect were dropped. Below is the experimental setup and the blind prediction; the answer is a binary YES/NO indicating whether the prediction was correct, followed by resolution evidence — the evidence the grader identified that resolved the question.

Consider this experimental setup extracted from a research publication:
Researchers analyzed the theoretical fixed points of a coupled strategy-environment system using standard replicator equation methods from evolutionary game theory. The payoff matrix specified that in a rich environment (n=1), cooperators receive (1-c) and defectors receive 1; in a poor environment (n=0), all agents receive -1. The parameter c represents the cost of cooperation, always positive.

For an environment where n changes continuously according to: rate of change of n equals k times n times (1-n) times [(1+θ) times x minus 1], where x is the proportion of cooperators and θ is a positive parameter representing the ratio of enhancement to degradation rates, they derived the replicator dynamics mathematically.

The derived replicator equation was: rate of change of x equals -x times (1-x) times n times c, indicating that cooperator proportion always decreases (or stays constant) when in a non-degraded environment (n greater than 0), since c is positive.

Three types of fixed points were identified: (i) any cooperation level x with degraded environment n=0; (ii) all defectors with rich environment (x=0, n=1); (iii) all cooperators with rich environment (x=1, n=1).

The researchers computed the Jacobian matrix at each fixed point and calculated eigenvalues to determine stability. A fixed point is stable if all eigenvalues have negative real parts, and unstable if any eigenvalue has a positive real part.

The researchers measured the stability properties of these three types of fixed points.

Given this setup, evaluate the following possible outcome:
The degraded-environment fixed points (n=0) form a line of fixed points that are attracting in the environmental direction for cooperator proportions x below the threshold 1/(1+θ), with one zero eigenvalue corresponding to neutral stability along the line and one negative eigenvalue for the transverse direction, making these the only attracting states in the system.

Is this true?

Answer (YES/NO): YES